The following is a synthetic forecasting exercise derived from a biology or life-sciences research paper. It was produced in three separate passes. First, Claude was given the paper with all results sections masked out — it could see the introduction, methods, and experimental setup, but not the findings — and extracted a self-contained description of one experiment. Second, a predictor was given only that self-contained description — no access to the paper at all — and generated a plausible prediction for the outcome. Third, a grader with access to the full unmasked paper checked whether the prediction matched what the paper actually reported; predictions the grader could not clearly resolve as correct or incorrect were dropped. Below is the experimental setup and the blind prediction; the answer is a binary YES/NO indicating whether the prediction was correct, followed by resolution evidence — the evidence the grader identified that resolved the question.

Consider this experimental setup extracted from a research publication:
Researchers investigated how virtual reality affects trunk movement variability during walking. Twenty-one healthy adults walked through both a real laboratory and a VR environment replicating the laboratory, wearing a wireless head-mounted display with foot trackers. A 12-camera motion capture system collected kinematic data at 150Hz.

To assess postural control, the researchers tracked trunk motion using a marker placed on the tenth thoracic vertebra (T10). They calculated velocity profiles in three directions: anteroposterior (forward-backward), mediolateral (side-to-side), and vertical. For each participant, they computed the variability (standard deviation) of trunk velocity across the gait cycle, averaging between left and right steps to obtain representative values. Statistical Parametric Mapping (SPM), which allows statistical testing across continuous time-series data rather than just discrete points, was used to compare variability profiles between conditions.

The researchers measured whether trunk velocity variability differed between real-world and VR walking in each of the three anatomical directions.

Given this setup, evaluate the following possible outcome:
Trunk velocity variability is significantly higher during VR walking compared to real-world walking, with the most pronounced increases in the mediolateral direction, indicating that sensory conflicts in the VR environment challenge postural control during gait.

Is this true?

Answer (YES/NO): NO